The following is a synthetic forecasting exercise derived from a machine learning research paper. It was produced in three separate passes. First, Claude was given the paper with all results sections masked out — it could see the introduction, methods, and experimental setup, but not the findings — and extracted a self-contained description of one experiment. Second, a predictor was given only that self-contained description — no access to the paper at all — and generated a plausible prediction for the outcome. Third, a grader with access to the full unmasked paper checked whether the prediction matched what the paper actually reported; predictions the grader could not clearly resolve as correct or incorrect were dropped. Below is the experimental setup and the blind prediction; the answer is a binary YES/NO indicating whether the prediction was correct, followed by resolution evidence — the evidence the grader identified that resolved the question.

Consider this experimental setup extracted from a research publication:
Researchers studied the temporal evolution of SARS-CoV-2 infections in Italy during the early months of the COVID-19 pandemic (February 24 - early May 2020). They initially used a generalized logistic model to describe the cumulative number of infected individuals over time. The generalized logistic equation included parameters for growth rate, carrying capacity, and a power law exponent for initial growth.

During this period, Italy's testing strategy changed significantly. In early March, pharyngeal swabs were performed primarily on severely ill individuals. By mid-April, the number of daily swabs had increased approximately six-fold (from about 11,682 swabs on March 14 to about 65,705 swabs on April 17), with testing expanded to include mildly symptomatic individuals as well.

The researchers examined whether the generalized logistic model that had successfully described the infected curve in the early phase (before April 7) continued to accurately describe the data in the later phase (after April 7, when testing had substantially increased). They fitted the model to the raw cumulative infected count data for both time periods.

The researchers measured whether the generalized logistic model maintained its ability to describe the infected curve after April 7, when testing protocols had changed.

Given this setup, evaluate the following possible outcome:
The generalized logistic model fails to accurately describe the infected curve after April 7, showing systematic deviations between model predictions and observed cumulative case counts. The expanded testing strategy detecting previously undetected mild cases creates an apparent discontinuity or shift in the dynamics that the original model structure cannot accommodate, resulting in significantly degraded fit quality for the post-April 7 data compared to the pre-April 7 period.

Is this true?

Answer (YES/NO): YES